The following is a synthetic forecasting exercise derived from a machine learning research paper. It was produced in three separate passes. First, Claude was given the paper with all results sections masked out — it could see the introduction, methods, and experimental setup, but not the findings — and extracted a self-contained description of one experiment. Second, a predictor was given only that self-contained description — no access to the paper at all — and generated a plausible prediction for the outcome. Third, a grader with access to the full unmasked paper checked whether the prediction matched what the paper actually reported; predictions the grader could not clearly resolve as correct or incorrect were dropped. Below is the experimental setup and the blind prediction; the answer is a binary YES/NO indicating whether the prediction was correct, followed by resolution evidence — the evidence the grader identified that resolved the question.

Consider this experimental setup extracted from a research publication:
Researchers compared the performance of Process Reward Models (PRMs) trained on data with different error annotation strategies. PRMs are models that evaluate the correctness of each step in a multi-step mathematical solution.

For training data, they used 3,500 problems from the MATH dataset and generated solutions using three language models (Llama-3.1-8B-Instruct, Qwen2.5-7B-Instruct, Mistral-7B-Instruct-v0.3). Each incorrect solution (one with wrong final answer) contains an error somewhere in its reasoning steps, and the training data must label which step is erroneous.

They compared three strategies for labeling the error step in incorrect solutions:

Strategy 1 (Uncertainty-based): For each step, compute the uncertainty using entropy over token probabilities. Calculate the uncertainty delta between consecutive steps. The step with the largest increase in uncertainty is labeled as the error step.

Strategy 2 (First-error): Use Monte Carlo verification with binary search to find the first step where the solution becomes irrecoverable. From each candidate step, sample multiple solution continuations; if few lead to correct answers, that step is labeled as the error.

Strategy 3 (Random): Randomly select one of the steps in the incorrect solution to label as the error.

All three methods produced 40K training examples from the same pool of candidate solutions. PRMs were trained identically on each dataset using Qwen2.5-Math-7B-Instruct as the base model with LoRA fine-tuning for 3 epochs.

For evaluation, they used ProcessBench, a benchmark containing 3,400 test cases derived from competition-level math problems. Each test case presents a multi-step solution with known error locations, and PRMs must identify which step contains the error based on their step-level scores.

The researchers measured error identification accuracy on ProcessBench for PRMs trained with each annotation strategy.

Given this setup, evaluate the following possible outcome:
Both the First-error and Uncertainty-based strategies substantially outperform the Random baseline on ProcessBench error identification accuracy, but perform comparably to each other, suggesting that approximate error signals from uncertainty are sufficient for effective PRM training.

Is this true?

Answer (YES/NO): YES